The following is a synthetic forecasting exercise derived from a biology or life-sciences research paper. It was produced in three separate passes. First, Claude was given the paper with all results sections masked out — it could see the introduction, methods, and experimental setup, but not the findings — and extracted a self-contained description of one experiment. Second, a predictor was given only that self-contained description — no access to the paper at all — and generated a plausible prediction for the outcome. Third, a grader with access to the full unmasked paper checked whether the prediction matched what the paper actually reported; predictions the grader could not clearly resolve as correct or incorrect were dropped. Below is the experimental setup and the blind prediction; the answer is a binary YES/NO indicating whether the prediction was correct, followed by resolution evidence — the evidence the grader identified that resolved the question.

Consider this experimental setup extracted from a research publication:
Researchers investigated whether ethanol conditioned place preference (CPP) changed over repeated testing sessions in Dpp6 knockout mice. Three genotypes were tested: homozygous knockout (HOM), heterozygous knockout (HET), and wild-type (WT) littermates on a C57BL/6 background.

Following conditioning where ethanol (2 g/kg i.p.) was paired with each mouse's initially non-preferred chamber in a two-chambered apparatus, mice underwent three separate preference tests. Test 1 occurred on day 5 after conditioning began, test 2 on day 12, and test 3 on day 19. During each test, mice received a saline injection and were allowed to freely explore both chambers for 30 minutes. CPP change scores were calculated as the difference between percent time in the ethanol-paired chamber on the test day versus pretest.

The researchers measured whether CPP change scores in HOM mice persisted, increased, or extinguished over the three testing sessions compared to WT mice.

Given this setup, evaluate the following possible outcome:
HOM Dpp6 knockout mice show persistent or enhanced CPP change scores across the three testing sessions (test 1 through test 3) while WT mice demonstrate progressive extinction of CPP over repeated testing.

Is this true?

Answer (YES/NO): NO